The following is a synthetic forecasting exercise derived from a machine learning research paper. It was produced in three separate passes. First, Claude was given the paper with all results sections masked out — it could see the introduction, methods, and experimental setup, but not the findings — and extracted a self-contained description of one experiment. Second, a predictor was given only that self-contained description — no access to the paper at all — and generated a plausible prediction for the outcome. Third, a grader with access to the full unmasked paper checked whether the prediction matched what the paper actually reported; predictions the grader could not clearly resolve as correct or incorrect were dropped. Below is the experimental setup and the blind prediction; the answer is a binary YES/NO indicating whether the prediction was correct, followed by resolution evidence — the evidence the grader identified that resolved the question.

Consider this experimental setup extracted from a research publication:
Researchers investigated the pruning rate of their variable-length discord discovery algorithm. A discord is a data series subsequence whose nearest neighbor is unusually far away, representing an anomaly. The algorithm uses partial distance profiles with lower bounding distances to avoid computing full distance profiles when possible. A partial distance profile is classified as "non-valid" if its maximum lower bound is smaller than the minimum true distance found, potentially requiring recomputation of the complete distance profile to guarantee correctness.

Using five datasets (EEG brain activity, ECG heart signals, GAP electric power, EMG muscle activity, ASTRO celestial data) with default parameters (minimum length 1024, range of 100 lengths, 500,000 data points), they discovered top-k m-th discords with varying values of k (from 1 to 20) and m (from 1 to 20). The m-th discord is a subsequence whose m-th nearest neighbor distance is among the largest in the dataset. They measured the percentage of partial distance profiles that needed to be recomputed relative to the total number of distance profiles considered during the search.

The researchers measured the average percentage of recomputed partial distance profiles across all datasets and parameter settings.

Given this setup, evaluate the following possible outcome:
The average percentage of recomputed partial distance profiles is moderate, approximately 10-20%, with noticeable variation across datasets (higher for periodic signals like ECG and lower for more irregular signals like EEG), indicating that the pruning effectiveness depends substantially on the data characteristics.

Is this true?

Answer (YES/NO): NO